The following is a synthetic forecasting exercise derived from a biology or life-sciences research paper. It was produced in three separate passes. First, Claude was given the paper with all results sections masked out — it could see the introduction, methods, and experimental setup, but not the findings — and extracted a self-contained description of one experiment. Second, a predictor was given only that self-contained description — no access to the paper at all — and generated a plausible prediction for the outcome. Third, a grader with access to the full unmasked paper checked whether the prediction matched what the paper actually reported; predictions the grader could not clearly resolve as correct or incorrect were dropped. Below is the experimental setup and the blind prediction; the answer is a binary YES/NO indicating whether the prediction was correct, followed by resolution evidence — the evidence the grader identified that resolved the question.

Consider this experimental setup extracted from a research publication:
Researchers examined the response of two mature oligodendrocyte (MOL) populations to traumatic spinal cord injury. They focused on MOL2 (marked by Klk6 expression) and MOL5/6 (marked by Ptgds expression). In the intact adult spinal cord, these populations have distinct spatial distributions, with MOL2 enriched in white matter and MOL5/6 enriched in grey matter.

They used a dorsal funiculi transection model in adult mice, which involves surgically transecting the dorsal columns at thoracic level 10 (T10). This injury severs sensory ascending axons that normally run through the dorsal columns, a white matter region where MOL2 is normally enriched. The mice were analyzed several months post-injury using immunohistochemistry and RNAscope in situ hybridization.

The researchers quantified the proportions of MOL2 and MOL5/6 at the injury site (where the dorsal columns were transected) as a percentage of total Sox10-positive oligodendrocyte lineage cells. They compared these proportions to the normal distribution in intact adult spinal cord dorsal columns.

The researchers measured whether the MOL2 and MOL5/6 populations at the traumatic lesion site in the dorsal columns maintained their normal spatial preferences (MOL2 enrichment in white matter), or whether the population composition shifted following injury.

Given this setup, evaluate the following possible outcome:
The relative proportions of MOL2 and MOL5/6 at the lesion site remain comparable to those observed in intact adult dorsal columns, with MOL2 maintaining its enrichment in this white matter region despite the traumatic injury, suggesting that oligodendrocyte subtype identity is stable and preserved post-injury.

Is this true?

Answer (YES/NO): NO